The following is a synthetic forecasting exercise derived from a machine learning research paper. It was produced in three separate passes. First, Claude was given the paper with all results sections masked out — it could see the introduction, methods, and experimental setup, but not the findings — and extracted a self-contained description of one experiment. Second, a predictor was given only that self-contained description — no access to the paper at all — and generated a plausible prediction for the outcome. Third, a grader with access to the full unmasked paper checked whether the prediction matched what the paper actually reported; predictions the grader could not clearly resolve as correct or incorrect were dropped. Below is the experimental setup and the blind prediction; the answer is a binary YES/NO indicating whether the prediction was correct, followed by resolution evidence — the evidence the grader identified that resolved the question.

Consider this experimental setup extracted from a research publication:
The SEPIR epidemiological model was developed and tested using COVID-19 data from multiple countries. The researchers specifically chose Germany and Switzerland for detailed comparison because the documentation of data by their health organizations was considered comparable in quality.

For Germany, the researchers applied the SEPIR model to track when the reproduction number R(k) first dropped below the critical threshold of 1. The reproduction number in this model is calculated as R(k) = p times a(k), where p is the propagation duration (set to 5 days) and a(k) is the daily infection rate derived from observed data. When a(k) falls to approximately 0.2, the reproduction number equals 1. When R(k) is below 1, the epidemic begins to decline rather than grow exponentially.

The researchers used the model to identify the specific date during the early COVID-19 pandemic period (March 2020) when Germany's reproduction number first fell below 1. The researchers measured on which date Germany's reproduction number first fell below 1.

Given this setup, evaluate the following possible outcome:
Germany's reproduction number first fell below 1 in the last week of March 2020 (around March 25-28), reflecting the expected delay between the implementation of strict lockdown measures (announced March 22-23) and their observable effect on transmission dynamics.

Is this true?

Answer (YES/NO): YES